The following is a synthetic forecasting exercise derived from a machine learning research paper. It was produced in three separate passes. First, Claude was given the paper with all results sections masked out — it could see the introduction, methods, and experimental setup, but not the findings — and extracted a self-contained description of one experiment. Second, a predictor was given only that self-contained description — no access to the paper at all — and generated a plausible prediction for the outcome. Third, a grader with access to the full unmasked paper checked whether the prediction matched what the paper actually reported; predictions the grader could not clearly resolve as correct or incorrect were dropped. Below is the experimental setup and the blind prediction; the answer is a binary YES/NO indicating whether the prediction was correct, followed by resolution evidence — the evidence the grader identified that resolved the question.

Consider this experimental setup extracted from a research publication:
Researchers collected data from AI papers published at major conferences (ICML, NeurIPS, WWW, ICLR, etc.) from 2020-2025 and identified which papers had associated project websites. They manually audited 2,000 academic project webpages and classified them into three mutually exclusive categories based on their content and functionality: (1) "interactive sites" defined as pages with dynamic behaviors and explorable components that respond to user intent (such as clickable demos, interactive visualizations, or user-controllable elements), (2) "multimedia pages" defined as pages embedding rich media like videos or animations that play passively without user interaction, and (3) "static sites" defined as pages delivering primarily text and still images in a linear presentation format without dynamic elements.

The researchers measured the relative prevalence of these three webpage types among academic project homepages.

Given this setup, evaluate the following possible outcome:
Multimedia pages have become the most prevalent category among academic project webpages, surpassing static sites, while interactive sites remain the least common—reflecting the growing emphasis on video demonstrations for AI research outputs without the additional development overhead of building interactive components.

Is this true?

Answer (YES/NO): NO